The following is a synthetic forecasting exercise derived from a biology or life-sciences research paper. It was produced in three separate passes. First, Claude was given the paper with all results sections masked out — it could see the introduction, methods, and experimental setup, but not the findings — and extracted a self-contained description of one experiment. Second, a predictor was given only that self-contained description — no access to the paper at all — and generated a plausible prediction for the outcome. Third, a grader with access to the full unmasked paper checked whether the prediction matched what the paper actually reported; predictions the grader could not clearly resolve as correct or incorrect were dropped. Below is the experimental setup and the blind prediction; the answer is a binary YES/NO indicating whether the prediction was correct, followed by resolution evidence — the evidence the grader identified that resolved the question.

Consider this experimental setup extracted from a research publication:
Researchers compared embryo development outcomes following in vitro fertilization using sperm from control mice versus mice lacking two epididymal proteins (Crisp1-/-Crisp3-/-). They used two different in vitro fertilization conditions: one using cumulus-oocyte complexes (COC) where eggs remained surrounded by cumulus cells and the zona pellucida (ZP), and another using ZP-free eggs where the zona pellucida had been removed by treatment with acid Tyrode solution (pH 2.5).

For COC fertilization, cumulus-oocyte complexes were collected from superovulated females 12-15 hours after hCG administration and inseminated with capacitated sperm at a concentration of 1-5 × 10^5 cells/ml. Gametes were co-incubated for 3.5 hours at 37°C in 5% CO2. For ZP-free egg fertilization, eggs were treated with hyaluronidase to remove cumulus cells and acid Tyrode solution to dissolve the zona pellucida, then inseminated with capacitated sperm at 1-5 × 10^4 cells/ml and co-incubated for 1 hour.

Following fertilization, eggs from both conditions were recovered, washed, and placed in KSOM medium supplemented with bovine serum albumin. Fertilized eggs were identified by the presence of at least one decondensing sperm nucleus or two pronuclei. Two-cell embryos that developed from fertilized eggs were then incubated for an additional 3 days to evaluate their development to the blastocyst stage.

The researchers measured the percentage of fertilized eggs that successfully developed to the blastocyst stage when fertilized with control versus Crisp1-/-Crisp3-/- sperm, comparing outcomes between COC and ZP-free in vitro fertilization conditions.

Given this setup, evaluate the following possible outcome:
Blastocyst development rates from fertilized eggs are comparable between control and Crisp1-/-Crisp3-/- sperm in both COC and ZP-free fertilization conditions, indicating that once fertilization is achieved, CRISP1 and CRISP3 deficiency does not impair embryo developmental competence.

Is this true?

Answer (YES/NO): NO